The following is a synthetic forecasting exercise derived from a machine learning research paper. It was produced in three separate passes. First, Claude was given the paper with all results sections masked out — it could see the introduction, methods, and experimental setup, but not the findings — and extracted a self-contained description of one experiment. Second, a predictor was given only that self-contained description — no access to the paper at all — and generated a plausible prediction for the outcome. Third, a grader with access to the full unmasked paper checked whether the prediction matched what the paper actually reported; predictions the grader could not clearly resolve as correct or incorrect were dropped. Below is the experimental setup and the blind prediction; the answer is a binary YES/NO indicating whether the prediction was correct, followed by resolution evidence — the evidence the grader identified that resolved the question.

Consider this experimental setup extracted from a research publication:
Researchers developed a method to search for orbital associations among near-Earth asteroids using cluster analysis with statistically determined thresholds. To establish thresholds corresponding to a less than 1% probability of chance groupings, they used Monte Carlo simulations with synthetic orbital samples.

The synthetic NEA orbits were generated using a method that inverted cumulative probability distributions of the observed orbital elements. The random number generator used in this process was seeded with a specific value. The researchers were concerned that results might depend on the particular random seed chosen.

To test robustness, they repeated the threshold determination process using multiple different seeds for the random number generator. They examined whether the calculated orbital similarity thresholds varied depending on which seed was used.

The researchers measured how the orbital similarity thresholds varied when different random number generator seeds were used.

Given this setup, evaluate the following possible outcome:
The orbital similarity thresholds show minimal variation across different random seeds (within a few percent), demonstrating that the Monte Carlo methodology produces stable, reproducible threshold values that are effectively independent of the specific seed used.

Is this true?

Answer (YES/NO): YES